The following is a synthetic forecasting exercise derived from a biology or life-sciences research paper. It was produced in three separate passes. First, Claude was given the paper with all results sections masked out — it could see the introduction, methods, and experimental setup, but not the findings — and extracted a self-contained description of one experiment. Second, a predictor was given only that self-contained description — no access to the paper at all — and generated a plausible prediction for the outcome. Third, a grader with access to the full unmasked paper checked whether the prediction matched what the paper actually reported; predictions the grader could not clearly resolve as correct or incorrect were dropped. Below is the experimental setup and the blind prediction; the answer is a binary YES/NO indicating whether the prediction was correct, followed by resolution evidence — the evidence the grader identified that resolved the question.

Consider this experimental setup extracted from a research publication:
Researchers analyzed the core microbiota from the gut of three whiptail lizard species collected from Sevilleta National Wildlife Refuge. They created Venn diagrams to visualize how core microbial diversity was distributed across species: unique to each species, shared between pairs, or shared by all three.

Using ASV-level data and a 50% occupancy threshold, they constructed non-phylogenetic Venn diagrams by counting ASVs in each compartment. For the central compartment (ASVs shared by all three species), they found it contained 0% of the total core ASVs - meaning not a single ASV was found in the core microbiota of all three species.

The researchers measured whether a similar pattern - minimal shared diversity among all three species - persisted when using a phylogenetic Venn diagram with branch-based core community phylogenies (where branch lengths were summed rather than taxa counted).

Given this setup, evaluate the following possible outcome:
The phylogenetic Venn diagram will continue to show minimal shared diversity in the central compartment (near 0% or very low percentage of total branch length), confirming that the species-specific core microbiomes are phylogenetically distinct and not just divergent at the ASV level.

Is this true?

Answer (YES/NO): NO